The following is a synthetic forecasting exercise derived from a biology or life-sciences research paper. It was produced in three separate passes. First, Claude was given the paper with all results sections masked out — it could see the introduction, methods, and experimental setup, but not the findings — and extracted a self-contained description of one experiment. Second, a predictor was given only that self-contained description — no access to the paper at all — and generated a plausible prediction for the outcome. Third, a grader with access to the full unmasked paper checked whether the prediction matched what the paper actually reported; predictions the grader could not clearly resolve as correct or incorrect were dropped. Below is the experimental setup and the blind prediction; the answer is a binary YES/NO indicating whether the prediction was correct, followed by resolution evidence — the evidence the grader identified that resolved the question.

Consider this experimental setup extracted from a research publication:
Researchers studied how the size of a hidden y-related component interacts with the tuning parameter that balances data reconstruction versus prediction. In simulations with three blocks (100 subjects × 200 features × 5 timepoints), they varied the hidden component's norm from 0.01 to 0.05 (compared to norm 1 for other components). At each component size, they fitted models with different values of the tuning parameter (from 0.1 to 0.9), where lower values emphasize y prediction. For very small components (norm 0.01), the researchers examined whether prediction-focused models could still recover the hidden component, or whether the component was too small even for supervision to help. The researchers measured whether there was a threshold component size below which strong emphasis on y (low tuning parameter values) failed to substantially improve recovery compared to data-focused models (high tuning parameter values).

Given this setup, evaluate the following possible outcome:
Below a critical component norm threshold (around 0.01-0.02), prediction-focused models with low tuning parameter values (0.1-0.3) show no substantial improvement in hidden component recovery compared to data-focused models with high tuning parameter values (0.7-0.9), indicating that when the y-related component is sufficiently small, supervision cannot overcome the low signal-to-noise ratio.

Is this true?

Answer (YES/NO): NO